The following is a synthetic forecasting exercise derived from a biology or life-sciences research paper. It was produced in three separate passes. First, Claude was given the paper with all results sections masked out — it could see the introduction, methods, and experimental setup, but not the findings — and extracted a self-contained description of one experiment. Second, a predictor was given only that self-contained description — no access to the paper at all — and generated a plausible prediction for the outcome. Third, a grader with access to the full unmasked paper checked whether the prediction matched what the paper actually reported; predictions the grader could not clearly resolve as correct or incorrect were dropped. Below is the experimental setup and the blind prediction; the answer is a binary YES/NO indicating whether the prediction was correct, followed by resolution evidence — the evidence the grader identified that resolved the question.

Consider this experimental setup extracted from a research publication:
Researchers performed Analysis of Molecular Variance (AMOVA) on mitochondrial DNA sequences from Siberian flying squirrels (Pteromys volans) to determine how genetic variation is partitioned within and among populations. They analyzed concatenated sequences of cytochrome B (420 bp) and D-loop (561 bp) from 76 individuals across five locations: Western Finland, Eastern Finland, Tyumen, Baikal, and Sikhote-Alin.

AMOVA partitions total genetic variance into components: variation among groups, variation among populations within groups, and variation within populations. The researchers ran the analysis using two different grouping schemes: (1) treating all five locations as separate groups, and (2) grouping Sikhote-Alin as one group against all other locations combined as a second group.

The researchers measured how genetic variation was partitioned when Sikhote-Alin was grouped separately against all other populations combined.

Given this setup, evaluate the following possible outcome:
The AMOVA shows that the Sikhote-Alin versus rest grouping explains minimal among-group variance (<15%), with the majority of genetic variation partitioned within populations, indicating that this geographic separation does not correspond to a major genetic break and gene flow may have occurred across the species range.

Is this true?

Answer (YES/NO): NO